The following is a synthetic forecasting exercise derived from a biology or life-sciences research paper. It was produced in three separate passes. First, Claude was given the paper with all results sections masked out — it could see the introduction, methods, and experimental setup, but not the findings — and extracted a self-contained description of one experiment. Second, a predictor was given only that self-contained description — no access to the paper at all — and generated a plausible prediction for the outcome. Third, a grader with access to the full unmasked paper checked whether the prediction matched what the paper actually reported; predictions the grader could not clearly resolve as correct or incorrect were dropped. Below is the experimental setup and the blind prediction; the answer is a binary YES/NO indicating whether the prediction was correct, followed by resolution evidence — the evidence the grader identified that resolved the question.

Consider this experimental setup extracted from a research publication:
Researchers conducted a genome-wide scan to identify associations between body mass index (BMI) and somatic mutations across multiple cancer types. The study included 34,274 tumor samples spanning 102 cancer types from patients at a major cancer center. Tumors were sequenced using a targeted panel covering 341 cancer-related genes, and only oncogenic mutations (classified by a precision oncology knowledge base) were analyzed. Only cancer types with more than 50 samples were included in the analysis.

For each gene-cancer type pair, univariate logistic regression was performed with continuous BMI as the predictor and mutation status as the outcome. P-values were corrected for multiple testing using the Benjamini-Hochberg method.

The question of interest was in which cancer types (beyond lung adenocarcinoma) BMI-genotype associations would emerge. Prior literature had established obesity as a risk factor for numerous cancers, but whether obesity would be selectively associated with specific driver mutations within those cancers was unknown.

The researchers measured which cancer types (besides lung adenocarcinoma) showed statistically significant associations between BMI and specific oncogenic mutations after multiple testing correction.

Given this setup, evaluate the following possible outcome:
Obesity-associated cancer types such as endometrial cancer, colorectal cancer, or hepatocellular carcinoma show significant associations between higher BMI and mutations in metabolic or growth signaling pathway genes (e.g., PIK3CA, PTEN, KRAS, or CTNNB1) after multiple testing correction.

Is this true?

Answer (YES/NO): NO